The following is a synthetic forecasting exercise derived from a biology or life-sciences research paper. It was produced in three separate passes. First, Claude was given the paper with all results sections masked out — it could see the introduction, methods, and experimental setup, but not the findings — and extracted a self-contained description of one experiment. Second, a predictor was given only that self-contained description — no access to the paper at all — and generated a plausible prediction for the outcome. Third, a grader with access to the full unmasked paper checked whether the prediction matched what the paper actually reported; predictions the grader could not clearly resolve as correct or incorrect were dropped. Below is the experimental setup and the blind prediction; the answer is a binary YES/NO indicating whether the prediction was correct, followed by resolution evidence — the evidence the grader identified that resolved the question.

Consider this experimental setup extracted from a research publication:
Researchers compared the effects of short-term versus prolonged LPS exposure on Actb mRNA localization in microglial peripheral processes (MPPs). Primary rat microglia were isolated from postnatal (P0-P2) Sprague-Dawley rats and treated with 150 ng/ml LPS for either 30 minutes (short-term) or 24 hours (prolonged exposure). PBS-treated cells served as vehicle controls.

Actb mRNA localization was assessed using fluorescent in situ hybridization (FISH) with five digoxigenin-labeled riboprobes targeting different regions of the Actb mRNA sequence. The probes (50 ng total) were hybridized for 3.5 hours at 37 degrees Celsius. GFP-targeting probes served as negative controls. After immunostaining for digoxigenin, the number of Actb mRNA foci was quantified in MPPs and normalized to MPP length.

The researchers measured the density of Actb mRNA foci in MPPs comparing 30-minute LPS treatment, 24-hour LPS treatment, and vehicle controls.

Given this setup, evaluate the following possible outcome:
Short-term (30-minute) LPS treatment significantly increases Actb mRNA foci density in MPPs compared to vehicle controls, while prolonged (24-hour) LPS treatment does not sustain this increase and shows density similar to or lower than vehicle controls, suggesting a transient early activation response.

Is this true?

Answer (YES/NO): YES